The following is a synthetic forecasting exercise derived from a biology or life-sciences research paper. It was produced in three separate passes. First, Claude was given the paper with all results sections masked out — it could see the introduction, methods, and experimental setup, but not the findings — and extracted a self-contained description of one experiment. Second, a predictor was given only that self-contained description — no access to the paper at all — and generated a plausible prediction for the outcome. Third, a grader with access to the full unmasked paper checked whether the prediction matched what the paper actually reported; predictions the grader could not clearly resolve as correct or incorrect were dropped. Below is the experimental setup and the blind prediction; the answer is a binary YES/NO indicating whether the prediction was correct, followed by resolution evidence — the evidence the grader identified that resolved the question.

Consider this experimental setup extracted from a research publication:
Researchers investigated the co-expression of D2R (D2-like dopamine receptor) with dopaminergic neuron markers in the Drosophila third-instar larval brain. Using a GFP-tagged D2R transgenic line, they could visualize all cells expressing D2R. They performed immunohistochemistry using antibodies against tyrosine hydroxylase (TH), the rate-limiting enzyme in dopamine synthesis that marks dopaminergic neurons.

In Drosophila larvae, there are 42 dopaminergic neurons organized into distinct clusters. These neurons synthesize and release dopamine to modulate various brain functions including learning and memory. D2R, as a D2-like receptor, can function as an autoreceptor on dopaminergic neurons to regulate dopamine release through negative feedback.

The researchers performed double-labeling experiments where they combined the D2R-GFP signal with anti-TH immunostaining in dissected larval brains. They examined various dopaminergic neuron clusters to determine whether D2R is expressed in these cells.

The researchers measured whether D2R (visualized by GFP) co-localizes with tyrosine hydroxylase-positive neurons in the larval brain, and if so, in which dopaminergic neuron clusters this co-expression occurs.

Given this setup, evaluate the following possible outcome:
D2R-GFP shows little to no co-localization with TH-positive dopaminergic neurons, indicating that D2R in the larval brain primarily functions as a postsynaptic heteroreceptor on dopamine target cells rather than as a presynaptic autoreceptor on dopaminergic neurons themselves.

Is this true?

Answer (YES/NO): NO